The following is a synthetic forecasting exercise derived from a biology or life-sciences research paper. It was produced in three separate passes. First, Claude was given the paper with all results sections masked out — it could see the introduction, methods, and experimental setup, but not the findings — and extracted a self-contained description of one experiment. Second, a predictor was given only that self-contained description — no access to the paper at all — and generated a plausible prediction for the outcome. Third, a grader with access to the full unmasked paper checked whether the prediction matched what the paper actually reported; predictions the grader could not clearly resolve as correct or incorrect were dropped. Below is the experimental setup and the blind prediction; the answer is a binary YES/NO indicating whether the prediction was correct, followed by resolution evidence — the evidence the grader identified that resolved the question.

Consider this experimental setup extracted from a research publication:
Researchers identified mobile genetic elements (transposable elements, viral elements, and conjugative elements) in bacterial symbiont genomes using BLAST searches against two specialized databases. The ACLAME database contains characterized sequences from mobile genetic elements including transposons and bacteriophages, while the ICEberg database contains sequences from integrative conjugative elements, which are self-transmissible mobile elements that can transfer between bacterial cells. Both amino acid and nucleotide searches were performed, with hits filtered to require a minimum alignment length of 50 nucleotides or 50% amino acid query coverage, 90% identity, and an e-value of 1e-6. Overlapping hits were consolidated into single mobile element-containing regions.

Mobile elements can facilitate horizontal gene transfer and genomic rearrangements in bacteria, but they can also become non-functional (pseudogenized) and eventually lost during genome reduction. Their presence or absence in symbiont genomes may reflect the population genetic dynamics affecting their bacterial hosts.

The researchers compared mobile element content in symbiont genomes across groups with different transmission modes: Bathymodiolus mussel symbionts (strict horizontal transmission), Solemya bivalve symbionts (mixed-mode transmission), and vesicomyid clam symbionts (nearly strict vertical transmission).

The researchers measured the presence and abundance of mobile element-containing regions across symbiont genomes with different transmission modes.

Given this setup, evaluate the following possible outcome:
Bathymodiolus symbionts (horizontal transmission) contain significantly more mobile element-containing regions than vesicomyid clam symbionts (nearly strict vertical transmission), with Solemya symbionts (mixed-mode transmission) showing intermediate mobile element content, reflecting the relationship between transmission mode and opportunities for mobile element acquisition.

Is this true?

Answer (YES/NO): NO